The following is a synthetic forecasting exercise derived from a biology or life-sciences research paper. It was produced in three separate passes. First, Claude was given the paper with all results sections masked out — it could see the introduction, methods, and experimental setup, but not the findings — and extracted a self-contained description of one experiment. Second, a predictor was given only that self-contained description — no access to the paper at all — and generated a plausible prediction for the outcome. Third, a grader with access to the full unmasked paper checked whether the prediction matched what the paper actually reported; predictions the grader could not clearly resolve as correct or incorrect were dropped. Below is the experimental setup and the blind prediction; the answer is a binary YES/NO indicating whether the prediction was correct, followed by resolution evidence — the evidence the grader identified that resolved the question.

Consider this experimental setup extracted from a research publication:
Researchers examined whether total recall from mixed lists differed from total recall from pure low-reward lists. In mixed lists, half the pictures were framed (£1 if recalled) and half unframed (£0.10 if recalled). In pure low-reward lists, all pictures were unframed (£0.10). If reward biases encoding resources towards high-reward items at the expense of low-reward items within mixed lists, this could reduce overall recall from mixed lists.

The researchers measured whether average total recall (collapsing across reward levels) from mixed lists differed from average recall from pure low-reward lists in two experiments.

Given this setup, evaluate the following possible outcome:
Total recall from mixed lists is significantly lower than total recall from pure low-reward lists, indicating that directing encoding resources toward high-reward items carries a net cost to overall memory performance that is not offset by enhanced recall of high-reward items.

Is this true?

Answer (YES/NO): NO